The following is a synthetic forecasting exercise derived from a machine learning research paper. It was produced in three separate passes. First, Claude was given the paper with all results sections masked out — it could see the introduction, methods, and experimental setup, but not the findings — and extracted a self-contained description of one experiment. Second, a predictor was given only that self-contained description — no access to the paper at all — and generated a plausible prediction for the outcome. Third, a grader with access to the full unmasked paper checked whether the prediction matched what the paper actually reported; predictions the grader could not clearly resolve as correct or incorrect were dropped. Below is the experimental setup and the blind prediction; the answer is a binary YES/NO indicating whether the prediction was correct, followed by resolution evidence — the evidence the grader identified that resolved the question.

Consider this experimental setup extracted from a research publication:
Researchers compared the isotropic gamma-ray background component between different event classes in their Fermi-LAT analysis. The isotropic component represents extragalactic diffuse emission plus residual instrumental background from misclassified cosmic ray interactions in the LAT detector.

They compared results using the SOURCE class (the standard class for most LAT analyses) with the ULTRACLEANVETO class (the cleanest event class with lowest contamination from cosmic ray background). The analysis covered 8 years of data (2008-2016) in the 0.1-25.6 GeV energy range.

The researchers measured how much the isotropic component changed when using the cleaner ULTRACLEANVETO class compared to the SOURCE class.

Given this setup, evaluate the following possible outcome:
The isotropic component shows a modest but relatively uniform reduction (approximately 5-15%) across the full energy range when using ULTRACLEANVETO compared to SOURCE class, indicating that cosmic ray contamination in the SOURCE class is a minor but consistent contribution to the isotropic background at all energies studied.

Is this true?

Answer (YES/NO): NO